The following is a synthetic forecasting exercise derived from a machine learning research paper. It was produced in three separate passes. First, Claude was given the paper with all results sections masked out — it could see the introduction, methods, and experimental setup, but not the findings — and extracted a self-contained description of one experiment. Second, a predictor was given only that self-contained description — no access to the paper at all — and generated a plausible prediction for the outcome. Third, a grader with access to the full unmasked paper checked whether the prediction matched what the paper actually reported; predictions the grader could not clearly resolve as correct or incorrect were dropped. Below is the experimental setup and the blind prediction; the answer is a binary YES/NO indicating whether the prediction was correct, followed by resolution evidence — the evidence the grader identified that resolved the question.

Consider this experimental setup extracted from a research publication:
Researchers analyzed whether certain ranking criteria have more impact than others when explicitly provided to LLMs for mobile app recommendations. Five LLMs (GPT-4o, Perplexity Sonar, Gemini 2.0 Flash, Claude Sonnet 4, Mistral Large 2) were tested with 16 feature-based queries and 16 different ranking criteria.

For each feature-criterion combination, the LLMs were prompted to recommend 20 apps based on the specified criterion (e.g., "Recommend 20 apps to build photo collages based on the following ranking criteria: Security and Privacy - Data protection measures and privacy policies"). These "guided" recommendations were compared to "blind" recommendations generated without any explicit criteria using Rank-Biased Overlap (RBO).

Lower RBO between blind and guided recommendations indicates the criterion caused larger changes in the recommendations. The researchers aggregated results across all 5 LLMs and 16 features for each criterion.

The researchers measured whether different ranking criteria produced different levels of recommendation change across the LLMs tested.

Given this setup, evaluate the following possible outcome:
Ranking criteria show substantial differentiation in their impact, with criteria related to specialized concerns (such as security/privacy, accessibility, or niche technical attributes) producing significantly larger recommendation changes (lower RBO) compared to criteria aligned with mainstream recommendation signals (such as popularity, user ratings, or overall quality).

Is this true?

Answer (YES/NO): YES